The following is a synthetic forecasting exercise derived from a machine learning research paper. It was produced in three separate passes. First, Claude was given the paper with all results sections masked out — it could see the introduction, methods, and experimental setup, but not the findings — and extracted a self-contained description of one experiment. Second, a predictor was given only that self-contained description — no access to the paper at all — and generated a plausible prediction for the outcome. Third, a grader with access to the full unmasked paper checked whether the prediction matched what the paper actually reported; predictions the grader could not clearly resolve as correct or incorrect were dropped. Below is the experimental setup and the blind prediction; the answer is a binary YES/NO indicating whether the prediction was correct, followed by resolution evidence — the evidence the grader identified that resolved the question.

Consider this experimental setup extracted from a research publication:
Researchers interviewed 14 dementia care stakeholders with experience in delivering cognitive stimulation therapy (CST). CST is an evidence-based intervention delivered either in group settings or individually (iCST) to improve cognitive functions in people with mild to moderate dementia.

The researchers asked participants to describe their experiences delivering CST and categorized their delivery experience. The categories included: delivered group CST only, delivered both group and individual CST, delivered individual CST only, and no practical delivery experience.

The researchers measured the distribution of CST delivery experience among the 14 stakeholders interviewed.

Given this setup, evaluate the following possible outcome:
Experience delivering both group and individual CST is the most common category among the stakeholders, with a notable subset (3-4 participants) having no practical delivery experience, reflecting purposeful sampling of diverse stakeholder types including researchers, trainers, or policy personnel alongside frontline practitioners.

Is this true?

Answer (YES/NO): NO